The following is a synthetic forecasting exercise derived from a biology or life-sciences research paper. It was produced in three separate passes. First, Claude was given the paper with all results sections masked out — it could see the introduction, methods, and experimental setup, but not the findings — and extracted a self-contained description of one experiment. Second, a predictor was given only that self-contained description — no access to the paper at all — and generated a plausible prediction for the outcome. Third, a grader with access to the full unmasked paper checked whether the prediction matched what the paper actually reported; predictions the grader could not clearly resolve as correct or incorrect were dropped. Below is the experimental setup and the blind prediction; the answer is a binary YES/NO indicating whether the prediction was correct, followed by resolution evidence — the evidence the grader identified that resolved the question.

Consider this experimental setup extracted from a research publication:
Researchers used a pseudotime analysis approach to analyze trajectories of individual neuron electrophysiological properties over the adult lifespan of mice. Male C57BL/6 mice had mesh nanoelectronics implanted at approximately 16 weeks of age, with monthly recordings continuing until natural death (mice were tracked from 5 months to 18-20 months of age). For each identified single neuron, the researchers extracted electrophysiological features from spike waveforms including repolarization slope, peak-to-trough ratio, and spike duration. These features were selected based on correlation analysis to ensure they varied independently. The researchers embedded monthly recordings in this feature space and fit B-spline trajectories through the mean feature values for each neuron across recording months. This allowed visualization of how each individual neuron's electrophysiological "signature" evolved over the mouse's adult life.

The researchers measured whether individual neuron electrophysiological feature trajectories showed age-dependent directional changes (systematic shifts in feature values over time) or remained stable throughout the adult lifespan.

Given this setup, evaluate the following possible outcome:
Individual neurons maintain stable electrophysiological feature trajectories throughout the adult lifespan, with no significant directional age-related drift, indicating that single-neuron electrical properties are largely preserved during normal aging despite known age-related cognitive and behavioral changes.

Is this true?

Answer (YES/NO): NO